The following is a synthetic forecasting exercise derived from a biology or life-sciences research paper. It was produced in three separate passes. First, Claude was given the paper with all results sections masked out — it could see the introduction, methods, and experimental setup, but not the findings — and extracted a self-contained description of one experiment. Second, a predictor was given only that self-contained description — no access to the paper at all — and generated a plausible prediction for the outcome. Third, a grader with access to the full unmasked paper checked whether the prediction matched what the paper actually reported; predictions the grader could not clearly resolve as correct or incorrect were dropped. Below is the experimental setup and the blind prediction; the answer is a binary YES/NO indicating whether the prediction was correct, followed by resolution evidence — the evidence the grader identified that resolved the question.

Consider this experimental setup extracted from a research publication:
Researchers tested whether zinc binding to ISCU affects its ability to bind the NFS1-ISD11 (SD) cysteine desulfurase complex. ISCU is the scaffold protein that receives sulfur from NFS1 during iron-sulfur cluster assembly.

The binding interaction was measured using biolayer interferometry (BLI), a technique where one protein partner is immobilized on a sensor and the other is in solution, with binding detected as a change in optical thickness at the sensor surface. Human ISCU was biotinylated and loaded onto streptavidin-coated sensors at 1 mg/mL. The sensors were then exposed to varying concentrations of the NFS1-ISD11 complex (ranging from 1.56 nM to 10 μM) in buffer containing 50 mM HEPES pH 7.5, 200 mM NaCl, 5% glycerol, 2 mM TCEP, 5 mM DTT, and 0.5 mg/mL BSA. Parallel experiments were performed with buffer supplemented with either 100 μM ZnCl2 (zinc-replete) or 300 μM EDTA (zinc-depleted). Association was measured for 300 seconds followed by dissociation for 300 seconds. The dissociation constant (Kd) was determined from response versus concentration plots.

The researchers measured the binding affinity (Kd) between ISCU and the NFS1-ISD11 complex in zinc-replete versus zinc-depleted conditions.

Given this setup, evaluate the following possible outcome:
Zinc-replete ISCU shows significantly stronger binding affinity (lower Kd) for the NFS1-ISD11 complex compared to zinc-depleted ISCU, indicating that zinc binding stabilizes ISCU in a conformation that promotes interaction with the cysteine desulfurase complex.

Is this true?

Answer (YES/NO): NO